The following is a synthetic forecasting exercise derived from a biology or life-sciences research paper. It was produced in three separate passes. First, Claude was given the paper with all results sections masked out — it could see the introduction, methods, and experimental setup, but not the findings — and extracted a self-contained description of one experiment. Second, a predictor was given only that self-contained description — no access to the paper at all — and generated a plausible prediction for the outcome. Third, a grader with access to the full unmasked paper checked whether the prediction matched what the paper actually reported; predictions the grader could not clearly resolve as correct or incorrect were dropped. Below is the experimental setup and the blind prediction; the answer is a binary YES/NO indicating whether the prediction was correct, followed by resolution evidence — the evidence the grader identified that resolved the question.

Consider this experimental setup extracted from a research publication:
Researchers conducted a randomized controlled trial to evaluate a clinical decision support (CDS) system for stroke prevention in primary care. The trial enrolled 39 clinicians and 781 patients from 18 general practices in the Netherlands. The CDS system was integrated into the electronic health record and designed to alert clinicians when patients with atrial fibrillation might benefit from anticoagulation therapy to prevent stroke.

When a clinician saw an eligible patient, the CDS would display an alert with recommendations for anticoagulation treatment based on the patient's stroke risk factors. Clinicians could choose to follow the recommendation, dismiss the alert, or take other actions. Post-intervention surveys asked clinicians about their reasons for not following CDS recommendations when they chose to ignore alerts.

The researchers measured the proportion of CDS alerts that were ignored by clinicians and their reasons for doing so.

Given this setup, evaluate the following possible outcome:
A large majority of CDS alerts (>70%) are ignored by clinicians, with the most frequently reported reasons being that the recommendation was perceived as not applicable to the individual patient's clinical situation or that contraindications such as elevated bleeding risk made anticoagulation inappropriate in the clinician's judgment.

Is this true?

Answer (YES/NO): NO